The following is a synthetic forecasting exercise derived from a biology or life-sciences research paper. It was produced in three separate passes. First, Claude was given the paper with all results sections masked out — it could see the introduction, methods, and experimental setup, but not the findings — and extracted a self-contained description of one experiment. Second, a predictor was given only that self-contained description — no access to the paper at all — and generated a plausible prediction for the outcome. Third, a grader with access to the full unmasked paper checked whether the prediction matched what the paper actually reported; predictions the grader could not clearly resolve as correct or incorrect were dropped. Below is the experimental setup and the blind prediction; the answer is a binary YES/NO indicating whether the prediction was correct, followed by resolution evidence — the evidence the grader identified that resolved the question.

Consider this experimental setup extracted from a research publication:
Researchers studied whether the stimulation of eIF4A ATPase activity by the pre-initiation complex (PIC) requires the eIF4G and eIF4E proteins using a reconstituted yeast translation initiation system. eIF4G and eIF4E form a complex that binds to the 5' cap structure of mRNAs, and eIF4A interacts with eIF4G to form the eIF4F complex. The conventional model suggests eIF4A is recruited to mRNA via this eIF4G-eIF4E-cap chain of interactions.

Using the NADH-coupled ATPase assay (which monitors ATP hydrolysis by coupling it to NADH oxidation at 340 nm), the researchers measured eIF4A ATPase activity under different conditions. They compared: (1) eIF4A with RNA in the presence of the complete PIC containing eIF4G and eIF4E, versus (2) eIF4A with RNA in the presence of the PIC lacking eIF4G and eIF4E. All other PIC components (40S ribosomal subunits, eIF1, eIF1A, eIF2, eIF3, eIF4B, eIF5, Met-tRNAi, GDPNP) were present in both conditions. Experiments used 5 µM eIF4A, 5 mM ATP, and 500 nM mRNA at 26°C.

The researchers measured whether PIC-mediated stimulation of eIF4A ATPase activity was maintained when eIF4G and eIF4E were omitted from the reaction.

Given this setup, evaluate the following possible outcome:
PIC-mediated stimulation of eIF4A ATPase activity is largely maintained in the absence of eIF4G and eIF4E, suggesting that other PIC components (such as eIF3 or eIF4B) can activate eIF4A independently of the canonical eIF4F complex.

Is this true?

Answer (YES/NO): YES